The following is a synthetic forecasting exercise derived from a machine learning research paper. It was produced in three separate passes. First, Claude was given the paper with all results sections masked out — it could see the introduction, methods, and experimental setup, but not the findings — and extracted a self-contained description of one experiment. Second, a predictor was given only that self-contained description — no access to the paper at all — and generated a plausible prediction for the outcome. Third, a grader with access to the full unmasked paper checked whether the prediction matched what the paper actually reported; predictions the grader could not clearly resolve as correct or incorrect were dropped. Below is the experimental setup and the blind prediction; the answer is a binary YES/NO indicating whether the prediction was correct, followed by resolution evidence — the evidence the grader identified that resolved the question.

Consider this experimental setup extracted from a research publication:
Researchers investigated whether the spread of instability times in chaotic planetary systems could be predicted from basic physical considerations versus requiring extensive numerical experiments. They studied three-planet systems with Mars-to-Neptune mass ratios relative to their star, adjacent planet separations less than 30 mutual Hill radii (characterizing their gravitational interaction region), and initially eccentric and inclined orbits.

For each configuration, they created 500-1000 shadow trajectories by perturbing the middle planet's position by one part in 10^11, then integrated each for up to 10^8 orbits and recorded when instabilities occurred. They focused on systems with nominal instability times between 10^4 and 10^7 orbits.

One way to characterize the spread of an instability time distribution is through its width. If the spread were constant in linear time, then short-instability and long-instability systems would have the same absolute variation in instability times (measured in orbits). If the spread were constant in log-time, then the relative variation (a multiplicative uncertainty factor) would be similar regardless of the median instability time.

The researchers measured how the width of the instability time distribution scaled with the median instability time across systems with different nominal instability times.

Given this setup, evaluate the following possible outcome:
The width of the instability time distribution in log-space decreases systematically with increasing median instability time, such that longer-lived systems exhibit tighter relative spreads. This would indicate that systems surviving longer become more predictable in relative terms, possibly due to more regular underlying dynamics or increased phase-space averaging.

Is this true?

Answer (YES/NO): NO